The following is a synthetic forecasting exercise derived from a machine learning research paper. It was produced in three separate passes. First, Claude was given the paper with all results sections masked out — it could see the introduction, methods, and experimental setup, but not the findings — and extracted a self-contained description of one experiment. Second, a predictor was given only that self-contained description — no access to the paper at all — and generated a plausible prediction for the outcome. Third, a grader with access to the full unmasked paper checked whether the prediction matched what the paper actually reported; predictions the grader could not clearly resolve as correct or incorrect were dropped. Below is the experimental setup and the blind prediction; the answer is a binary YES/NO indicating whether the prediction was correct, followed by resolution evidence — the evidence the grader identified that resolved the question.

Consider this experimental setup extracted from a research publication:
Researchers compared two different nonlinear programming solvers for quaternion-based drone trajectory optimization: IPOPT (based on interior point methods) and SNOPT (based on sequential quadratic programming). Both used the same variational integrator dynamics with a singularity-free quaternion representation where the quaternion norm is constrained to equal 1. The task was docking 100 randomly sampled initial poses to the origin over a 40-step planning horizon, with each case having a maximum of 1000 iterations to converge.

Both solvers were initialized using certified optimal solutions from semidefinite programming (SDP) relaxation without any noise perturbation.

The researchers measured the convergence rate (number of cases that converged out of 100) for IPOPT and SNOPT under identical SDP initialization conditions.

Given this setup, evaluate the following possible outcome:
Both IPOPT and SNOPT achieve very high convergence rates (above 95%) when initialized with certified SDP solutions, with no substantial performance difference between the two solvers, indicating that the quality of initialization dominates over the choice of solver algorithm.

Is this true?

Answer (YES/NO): NO